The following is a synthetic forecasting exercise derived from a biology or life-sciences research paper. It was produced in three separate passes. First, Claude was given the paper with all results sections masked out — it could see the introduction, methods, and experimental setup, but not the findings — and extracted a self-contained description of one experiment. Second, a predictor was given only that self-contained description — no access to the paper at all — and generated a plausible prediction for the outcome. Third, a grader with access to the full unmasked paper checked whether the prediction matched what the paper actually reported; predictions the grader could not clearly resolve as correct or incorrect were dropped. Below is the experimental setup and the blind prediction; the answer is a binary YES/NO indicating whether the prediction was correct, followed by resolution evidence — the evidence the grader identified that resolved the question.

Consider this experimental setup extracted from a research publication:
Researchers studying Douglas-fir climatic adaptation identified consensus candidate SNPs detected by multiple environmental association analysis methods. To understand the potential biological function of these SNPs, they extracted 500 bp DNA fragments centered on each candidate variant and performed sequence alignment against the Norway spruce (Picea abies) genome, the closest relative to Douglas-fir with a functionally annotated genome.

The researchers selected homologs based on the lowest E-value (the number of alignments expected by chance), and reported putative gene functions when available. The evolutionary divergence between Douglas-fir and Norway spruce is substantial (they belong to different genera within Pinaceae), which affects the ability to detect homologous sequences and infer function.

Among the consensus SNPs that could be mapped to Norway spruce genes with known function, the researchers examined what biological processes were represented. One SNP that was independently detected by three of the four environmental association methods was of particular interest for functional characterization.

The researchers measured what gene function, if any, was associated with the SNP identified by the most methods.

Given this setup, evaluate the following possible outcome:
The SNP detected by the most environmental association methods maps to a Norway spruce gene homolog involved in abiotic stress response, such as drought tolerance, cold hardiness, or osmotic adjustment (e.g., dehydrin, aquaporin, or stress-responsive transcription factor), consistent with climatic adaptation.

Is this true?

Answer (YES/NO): NO